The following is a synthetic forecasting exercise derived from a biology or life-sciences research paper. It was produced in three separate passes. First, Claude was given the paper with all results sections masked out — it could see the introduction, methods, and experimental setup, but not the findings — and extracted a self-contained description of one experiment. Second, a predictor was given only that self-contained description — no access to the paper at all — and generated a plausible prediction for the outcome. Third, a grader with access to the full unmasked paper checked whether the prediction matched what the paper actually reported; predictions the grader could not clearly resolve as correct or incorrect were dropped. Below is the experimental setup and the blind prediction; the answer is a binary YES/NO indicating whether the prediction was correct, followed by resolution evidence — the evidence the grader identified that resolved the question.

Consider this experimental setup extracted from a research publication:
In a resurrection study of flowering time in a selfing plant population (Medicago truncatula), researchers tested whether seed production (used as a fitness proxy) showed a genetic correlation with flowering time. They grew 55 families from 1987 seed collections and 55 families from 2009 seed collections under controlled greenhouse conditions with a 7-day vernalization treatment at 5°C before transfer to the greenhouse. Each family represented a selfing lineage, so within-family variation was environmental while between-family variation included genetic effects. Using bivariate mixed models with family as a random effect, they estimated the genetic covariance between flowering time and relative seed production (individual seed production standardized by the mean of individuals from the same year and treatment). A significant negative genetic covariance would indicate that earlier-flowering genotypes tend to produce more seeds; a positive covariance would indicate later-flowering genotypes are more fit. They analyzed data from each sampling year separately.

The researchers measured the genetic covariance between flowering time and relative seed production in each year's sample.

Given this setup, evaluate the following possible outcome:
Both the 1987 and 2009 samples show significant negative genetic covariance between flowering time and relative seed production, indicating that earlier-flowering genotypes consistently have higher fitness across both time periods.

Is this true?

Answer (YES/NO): YES